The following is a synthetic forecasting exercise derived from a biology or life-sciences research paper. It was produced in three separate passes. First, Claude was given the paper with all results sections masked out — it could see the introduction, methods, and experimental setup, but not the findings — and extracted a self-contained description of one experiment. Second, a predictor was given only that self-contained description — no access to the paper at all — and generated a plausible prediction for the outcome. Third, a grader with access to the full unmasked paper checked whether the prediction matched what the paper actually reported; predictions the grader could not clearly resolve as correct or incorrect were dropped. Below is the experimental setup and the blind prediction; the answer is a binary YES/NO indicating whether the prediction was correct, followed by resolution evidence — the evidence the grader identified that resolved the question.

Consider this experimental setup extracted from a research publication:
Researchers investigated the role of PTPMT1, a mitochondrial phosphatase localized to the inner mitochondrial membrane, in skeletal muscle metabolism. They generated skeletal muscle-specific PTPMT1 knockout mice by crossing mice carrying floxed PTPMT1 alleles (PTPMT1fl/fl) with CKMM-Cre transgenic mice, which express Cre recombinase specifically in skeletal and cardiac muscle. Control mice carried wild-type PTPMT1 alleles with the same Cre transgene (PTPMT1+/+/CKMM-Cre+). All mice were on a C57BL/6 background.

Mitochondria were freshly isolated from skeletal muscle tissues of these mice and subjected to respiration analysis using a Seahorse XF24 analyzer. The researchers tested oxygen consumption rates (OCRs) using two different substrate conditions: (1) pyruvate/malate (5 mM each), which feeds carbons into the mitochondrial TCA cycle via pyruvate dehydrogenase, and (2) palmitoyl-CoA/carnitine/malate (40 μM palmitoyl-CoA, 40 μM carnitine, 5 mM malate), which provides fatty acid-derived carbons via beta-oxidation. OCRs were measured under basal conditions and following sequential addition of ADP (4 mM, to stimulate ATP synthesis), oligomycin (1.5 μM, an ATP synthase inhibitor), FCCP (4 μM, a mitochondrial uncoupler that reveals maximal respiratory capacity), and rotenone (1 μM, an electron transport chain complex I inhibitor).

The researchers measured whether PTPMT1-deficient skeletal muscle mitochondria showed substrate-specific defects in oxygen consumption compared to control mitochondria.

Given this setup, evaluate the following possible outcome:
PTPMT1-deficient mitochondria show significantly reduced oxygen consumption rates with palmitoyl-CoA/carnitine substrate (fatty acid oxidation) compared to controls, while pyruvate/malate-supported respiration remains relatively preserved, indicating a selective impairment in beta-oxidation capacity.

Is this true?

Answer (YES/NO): NO